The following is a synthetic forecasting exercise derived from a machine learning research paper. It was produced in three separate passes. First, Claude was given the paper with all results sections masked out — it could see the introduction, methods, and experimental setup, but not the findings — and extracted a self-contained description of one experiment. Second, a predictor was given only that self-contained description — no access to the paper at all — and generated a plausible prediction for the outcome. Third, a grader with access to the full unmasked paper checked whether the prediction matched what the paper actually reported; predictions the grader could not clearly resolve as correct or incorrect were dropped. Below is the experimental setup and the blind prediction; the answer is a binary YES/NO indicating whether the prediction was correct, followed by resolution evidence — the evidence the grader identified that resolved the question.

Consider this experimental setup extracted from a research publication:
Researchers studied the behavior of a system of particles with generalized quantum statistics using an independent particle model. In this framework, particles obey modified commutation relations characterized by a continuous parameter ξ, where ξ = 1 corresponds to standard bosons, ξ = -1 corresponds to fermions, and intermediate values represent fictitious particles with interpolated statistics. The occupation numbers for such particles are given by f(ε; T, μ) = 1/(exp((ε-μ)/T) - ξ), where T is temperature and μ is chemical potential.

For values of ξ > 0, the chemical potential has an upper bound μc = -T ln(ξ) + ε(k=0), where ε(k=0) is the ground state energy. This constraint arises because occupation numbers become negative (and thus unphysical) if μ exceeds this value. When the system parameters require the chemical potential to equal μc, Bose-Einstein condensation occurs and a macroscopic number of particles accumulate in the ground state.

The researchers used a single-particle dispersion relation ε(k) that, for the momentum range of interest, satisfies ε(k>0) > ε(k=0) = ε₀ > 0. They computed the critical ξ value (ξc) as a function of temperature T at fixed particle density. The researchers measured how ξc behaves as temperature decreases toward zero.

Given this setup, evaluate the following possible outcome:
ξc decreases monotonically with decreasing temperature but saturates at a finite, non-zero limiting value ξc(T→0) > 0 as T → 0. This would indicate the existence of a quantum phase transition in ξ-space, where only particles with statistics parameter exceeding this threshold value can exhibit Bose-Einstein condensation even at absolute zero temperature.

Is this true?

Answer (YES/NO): NO